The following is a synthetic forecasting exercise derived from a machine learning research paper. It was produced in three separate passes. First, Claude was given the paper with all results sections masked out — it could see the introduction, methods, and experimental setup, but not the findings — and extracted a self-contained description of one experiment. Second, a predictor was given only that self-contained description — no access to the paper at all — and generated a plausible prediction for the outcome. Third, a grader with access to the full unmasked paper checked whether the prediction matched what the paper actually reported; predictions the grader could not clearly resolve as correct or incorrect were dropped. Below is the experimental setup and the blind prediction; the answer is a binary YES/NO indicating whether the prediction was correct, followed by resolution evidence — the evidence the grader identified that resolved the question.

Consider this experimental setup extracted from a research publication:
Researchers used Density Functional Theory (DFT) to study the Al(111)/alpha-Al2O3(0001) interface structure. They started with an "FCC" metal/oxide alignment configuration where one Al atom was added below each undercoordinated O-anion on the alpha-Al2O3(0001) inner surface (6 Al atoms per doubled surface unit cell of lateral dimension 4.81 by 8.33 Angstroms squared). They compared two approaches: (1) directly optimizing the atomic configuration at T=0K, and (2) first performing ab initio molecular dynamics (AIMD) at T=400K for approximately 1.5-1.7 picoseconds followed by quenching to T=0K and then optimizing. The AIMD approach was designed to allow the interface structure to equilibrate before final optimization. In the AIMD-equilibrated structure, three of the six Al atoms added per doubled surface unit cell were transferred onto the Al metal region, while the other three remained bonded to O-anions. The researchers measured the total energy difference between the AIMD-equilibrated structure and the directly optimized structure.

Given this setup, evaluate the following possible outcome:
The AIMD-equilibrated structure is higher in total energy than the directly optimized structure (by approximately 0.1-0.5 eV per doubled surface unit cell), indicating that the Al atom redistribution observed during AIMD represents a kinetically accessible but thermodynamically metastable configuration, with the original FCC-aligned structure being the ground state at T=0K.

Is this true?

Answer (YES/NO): NO